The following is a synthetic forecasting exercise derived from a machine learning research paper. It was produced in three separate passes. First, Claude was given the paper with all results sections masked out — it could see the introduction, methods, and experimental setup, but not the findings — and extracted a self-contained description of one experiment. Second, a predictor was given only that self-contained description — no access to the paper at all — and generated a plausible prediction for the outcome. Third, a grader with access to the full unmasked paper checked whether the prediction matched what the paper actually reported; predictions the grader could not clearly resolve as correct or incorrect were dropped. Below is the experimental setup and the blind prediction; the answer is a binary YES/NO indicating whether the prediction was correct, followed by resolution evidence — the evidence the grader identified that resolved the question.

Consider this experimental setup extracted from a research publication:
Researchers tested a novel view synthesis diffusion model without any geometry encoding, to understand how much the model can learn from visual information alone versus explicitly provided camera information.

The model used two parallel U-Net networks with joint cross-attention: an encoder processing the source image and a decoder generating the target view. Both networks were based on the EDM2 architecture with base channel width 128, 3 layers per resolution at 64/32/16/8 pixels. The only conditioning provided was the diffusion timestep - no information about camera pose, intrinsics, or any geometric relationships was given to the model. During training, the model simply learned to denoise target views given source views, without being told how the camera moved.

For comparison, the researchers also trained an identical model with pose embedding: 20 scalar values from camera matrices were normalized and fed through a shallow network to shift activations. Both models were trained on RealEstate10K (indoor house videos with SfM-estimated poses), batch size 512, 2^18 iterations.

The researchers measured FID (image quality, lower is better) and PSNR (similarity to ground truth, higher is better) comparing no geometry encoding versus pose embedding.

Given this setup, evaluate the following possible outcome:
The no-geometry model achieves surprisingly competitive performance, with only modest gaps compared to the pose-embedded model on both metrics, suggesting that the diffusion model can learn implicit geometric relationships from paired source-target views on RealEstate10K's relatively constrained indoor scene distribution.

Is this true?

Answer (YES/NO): NO